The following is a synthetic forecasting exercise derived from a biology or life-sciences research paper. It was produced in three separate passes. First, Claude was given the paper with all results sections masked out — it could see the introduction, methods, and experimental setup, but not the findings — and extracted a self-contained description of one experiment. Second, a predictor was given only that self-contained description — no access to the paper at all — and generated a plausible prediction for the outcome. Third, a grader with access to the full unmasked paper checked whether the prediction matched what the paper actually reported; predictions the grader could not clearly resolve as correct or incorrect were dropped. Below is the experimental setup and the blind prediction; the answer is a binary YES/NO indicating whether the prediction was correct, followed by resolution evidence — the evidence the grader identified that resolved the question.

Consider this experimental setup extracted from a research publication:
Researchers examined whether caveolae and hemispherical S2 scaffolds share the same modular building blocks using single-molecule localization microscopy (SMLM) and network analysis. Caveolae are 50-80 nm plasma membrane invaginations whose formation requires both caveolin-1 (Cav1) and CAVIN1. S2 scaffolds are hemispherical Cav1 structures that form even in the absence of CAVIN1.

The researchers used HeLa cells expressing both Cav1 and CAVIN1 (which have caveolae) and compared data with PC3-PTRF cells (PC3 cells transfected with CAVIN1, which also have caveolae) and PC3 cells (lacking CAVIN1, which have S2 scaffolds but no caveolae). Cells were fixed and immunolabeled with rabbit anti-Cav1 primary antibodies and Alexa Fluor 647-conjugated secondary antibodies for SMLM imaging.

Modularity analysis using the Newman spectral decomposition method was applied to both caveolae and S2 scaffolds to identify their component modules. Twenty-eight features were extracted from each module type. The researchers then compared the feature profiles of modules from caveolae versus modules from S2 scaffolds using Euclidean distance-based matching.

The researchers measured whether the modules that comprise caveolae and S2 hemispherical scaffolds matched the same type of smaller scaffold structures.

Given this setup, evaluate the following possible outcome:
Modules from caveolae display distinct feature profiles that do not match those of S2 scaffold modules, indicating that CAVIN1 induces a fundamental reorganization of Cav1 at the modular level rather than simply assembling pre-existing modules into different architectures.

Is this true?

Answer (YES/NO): NO